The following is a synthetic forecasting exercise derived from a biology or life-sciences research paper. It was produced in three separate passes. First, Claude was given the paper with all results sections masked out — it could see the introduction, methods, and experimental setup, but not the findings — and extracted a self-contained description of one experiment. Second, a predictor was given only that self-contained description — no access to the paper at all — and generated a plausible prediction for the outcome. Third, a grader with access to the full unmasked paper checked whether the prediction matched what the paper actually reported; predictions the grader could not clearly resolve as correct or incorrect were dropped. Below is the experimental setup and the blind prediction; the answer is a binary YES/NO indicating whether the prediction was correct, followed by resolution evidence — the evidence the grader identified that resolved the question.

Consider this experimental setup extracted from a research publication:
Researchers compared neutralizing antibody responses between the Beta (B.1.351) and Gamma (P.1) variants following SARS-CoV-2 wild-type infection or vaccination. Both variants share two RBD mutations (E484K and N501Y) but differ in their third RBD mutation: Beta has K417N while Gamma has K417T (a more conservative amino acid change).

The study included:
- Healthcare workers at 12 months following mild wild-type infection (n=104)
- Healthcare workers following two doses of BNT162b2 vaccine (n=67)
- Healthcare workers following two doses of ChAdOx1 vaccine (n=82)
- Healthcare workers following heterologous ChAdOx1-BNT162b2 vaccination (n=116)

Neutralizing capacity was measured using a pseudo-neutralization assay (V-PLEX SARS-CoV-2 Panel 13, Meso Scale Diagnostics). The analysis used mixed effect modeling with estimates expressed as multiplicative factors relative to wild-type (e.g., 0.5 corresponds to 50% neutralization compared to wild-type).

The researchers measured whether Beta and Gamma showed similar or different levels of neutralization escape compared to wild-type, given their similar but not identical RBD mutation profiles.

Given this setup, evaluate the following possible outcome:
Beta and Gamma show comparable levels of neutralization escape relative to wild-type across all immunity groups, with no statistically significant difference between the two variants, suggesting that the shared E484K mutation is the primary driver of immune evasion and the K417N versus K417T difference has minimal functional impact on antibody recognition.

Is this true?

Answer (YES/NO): NO